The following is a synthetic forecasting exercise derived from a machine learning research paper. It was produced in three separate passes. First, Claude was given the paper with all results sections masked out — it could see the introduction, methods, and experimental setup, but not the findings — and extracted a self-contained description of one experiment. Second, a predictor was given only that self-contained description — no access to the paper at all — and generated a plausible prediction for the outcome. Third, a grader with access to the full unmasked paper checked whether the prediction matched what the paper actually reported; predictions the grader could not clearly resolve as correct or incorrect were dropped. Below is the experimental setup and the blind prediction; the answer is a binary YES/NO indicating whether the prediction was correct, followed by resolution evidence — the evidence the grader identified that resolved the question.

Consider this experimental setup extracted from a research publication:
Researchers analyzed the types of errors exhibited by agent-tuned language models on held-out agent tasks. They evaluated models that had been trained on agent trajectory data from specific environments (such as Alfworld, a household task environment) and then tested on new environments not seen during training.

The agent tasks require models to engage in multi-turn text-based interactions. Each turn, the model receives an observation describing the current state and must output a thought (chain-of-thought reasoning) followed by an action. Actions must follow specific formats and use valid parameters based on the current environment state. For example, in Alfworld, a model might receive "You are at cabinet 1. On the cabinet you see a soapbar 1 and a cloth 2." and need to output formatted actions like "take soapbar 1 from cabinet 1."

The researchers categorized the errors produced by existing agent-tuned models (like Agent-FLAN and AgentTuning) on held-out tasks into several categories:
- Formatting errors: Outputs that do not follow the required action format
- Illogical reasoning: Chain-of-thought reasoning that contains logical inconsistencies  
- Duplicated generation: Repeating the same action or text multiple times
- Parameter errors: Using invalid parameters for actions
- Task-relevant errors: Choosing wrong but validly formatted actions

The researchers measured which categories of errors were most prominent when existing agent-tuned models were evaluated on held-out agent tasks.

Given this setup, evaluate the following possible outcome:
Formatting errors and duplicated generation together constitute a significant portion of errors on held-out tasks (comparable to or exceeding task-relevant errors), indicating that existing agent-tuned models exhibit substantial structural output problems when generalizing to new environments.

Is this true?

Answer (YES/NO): YES